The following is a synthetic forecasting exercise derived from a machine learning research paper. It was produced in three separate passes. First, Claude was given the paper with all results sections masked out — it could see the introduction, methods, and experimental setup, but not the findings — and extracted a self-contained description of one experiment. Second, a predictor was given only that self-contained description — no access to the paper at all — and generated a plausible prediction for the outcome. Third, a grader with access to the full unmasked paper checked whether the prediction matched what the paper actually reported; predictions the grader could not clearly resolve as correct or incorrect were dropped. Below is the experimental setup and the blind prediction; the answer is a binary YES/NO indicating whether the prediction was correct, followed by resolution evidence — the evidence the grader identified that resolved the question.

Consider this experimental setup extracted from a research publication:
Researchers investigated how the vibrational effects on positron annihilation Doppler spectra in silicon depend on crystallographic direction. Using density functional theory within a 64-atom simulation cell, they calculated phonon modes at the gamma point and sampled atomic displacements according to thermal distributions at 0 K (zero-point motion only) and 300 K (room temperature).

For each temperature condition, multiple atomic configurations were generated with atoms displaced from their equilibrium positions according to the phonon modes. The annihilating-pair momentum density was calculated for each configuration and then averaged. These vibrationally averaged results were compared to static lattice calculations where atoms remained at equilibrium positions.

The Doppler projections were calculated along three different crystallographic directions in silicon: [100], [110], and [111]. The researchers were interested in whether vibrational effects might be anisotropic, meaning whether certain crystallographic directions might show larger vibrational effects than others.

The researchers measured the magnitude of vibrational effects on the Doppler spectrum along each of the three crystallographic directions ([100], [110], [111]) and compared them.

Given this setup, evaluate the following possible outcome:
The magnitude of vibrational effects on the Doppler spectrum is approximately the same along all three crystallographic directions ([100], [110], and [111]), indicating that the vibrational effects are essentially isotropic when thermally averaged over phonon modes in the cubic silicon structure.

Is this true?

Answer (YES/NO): NO